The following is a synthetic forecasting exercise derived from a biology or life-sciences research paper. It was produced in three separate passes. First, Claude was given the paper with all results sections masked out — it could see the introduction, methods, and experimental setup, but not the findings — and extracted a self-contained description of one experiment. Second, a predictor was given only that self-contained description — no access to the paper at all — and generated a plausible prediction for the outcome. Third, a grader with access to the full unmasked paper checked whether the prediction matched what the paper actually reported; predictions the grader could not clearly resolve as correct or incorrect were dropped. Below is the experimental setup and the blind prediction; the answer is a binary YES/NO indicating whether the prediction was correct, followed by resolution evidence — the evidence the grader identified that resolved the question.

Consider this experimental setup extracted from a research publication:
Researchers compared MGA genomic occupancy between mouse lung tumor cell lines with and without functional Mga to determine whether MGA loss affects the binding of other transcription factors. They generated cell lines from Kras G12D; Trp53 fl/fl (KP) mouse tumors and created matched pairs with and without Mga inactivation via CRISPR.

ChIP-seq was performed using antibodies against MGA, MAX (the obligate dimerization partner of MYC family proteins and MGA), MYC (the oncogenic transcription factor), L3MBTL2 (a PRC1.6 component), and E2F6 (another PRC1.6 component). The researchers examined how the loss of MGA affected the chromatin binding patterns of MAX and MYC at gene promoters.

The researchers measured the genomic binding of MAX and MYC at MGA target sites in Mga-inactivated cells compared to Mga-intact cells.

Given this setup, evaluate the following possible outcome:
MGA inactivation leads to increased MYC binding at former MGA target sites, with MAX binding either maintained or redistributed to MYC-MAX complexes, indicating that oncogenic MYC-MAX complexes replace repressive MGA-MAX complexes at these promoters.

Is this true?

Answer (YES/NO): YES